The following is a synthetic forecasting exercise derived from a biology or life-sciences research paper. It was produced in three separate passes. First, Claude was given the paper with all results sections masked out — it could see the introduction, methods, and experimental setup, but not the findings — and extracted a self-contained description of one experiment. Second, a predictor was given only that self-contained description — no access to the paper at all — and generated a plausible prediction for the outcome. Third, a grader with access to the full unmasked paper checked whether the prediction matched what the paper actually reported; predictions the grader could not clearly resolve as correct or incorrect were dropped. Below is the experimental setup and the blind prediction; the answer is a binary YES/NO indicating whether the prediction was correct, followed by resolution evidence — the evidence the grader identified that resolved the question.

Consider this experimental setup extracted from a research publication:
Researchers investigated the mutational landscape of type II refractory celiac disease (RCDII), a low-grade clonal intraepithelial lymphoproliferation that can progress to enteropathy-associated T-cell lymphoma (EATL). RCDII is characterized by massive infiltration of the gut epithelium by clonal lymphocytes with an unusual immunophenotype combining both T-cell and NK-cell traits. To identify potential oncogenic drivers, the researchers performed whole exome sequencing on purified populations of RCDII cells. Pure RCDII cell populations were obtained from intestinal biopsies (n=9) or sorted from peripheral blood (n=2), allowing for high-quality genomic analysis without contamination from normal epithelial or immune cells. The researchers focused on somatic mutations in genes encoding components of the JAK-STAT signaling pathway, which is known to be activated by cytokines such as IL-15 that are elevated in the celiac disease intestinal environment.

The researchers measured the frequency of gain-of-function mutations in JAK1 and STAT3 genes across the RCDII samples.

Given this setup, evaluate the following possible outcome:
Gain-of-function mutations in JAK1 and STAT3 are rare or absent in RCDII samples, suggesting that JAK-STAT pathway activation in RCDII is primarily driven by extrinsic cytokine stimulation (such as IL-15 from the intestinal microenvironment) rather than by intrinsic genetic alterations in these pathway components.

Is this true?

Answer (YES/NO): NO